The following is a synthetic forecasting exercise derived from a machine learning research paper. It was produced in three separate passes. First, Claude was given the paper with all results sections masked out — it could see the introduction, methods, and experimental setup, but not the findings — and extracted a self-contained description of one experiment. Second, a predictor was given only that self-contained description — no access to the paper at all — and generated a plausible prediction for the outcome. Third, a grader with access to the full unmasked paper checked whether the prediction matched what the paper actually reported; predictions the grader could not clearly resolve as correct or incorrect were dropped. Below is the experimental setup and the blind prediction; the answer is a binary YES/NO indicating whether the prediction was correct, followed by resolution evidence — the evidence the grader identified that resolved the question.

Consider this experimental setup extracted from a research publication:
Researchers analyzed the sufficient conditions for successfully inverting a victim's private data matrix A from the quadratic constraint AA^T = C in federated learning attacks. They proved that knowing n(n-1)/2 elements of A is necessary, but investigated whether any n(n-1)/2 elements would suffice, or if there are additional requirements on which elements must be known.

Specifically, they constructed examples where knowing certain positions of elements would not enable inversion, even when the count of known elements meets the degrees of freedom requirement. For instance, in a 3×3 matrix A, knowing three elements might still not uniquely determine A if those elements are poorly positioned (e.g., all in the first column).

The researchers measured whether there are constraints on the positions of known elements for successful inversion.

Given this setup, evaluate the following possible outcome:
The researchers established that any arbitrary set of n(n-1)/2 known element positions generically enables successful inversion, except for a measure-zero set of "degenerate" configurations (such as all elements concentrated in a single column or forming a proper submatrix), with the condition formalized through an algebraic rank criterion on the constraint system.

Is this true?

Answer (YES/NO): NO